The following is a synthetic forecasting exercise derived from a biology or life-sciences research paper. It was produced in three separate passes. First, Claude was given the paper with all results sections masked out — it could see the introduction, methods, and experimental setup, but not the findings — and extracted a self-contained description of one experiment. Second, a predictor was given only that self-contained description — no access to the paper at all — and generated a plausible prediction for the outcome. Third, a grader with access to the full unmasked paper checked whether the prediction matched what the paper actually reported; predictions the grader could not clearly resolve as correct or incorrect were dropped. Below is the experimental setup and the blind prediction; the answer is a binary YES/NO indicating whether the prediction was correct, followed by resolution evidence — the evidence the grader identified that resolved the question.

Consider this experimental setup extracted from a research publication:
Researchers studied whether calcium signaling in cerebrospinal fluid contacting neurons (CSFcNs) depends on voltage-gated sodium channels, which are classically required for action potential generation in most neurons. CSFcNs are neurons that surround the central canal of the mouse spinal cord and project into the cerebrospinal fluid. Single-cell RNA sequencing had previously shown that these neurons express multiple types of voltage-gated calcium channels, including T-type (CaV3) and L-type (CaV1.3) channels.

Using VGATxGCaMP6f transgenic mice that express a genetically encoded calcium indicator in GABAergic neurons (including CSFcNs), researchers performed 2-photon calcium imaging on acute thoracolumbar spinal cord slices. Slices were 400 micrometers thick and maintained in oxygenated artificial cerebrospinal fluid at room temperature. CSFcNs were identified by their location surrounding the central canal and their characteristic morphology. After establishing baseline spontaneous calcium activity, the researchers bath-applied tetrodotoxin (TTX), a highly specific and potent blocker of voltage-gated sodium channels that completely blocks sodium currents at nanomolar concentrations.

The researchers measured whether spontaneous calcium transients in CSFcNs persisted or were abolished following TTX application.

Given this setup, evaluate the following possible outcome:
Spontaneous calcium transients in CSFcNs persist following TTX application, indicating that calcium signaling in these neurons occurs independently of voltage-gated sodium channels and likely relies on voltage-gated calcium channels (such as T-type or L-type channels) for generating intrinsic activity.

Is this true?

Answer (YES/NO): YES